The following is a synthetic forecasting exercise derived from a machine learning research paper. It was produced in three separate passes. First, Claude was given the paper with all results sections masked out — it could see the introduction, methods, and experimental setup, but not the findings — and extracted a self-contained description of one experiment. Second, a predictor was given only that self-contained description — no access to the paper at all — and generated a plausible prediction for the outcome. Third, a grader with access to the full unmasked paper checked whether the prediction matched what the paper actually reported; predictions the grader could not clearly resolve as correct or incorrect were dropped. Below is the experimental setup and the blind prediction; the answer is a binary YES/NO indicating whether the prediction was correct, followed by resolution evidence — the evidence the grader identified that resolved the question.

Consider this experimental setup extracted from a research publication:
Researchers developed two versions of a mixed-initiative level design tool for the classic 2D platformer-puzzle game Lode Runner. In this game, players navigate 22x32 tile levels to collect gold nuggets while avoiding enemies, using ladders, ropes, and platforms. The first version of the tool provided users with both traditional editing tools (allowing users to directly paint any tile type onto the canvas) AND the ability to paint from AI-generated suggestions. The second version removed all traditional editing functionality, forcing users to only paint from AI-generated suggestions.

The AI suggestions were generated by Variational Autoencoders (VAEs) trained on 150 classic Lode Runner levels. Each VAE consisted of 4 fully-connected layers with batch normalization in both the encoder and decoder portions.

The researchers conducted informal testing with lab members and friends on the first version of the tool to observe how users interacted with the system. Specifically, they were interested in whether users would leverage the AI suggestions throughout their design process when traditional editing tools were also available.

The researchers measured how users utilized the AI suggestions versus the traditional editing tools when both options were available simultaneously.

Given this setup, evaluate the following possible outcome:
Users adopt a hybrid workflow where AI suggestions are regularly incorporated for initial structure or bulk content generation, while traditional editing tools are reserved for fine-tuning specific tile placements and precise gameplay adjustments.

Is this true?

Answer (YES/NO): NO